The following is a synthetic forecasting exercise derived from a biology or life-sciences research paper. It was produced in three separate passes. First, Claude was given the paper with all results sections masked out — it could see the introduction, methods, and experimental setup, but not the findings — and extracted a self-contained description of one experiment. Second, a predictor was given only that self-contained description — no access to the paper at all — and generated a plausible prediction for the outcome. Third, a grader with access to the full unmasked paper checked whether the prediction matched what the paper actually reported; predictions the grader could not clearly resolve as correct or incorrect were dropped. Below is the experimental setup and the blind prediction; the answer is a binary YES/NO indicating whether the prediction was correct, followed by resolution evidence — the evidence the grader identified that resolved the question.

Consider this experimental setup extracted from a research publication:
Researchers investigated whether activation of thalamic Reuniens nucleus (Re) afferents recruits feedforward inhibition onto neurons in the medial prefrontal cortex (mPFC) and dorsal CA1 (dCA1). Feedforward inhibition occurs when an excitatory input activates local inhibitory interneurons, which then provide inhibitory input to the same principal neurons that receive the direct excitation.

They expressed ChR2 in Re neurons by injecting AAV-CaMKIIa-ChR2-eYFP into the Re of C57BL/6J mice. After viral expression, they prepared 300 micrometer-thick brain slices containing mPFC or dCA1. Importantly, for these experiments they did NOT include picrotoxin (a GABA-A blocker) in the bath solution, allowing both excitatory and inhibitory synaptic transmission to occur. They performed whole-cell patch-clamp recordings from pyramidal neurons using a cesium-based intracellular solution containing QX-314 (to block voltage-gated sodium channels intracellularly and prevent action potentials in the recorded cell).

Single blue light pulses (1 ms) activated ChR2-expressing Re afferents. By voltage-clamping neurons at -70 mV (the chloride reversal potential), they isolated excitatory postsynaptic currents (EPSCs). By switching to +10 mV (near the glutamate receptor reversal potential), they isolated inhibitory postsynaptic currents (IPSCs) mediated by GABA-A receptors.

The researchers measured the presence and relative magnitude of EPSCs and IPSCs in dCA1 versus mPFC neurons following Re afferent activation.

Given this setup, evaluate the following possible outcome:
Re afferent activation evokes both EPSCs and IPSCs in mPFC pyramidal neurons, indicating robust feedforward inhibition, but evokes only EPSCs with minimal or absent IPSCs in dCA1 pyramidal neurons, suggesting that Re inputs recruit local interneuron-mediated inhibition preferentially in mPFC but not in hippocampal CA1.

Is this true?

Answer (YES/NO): NO